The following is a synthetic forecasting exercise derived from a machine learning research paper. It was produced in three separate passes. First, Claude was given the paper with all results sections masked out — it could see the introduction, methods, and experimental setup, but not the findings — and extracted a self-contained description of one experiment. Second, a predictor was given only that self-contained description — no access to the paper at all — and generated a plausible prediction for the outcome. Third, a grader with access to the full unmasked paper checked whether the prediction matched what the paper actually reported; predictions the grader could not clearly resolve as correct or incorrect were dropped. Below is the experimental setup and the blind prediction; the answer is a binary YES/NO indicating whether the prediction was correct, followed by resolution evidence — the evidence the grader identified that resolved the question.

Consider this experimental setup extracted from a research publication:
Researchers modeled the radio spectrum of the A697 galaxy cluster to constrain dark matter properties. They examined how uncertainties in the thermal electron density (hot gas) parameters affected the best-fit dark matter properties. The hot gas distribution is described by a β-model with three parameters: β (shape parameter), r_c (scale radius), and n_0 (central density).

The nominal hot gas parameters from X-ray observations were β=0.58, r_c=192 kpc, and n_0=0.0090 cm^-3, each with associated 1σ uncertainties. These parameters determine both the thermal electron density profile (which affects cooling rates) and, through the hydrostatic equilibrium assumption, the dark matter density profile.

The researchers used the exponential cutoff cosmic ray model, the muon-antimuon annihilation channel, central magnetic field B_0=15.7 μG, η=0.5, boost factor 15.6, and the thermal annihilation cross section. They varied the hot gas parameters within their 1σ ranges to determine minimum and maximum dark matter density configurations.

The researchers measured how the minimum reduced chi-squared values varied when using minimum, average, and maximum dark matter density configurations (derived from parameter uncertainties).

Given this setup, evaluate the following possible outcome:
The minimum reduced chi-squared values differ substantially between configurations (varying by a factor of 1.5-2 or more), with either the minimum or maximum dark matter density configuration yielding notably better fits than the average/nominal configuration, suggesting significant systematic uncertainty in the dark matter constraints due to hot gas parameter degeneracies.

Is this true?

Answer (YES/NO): NO